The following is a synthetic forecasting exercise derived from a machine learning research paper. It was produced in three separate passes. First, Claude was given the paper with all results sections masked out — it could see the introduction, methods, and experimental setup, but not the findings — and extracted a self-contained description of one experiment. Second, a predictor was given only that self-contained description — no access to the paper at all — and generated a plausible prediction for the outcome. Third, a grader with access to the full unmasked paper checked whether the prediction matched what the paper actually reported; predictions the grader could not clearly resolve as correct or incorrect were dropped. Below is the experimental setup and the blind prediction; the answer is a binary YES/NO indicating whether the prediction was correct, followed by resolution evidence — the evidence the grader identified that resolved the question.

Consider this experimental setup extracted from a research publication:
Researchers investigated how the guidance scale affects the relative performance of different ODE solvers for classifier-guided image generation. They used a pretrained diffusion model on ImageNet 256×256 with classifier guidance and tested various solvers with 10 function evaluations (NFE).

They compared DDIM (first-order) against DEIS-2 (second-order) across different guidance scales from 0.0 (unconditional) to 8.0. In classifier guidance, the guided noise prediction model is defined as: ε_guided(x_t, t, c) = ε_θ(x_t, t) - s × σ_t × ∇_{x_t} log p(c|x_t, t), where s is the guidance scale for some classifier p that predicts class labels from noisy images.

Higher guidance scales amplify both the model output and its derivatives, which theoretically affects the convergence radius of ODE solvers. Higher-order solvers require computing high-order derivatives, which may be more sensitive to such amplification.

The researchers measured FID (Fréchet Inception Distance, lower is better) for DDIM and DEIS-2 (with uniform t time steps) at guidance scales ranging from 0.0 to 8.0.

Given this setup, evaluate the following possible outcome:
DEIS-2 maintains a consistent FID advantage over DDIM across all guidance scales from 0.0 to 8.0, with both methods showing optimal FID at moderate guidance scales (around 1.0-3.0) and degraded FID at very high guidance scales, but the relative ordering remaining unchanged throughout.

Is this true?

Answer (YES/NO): NO